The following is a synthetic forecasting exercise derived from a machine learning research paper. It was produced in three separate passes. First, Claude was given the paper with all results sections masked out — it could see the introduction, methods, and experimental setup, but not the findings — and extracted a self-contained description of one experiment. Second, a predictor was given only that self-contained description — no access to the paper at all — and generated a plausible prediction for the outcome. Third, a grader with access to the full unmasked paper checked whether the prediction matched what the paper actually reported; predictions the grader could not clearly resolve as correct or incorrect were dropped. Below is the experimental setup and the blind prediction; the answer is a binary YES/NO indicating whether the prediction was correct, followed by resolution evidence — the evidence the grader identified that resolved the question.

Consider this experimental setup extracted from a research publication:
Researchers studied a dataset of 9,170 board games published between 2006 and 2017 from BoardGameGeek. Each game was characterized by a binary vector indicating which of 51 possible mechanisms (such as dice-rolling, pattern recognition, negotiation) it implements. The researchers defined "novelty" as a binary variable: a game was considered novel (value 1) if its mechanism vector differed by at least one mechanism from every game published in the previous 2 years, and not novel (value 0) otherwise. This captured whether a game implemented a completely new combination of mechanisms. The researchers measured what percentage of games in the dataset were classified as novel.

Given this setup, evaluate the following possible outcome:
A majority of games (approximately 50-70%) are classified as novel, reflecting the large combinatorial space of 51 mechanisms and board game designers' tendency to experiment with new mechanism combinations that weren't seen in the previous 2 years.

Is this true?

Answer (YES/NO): YES